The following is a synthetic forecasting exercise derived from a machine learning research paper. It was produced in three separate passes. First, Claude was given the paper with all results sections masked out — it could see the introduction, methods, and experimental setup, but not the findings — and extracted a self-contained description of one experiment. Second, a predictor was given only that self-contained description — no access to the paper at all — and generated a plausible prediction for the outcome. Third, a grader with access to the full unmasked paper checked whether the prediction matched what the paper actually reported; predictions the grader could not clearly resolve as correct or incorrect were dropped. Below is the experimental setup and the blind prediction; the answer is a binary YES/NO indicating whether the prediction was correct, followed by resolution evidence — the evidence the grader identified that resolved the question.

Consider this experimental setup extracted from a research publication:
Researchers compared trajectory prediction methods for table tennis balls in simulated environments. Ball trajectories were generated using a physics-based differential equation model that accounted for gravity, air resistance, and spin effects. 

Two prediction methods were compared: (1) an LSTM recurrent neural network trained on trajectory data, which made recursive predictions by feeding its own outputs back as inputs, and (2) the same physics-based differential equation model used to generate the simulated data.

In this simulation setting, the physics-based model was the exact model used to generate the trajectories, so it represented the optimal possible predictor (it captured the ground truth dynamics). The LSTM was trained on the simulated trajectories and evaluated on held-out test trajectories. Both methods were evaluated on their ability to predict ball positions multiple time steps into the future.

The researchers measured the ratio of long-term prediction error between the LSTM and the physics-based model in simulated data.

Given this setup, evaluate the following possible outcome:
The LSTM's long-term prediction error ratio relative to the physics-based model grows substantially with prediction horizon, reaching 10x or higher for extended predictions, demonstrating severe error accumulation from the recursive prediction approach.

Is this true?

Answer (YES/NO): NO